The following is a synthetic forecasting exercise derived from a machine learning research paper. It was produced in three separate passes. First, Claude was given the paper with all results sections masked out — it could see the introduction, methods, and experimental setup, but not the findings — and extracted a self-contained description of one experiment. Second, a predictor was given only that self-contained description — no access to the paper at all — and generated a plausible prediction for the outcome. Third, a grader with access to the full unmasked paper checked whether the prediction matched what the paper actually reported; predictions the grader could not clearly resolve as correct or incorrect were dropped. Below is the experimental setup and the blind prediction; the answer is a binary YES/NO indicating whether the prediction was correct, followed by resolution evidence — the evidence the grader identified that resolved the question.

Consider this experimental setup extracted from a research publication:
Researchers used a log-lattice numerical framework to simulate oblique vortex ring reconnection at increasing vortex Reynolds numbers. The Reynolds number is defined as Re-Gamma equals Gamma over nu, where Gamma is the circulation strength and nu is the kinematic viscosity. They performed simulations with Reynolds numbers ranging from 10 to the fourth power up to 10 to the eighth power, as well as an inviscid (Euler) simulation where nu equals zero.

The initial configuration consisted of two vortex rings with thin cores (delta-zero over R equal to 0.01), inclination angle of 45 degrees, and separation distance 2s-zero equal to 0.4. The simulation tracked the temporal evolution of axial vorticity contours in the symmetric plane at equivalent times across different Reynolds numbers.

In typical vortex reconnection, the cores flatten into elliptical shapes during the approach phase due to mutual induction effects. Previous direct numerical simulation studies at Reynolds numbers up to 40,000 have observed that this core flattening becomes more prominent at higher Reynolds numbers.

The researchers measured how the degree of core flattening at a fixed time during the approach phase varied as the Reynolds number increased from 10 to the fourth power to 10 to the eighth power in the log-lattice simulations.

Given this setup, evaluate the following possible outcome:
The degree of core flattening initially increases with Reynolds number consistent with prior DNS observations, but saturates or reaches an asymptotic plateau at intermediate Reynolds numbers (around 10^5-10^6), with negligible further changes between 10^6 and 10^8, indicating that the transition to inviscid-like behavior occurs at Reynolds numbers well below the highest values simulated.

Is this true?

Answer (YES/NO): NO